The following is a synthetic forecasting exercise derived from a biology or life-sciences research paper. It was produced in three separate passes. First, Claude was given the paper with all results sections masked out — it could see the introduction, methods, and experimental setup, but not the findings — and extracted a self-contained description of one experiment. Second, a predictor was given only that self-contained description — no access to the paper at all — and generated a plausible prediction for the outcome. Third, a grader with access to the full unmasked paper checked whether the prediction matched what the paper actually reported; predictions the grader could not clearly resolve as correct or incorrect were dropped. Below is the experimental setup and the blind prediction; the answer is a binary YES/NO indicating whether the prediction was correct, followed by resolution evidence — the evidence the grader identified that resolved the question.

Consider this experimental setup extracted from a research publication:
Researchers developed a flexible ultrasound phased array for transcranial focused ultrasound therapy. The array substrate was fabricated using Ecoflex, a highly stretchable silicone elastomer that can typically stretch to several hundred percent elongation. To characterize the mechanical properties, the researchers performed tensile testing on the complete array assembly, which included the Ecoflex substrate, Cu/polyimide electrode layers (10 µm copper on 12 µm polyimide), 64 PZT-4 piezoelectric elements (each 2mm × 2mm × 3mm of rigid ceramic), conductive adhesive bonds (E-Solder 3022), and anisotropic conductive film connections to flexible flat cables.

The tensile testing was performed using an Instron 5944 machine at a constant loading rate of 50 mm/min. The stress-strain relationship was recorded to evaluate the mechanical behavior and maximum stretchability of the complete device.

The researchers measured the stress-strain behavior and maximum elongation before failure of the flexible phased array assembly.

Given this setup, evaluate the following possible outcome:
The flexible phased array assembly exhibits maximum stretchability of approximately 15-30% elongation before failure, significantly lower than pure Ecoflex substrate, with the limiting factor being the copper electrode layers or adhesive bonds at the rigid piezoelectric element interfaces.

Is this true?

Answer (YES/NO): NO